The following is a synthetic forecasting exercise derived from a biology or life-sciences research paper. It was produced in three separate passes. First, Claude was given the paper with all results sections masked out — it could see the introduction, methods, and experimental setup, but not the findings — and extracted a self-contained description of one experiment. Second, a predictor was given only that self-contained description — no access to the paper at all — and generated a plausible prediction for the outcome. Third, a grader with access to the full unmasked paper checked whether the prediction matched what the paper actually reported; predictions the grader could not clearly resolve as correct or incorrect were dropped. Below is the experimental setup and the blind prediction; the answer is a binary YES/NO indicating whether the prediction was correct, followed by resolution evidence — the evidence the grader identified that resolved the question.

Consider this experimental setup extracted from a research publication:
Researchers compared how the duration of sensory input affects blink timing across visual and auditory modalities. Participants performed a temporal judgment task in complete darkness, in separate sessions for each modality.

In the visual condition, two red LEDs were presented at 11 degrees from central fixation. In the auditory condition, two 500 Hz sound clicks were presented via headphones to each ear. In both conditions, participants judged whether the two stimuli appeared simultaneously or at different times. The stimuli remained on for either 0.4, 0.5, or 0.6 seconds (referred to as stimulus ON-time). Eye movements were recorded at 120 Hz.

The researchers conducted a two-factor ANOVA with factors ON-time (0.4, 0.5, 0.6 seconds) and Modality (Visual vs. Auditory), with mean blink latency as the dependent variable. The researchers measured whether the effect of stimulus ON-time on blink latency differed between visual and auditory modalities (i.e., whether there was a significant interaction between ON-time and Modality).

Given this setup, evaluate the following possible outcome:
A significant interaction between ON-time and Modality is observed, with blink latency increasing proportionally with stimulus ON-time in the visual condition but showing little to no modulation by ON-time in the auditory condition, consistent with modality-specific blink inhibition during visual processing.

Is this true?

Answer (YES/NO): NO